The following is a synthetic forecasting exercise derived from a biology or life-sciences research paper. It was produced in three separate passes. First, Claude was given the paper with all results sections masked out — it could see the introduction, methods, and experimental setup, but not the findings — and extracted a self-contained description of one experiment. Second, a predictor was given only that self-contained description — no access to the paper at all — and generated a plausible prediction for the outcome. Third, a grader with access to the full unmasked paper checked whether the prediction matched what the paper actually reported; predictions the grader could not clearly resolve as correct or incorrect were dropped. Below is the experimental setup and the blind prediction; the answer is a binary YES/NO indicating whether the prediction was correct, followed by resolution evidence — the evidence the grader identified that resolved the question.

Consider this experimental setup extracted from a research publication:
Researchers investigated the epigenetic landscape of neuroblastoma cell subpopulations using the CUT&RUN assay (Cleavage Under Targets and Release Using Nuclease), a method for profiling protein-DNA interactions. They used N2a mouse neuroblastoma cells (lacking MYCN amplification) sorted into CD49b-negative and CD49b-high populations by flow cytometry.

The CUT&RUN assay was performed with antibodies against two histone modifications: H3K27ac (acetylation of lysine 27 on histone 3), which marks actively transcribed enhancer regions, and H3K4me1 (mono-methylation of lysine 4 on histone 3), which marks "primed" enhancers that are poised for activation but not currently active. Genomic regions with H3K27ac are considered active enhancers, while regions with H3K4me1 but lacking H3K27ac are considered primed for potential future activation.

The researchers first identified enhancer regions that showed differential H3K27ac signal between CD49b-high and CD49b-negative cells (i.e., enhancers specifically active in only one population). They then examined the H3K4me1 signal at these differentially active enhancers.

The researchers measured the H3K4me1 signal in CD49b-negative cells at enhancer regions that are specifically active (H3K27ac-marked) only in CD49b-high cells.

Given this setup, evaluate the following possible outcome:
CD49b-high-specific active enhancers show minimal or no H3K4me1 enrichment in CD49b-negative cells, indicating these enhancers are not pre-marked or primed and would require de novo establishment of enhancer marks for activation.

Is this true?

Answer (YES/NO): NO